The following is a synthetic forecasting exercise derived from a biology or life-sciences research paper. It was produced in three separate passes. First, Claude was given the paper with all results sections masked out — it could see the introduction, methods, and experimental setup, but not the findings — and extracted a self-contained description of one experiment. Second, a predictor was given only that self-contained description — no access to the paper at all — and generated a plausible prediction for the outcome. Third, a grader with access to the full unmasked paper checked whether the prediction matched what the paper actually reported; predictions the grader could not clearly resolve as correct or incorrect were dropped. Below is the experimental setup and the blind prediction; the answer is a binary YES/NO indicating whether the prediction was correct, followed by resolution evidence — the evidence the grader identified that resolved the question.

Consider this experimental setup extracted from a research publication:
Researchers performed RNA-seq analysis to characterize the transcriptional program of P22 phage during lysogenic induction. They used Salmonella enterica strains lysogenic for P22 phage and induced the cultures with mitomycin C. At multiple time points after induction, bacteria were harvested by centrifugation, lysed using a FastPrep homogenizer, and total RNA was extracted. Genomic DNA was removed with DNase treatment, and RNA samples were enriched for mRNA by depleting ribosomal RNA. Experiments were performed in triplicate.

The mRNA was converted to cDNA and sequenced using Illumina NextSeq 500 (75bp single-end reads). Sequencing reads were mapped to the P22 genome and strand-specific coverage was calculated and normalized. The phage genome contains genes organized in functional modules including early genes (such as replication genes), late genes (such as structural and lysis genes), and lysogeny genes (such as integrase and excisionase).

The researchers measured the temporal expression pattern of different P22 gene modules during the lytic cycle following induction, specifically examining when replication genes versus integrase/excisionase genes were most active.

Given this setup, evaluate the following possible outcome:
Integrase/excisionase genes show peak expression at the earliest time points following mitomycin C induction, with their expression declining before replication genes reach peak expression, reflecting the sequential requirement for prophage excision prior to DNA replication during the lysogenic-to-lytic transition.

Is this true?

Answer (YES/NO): NO